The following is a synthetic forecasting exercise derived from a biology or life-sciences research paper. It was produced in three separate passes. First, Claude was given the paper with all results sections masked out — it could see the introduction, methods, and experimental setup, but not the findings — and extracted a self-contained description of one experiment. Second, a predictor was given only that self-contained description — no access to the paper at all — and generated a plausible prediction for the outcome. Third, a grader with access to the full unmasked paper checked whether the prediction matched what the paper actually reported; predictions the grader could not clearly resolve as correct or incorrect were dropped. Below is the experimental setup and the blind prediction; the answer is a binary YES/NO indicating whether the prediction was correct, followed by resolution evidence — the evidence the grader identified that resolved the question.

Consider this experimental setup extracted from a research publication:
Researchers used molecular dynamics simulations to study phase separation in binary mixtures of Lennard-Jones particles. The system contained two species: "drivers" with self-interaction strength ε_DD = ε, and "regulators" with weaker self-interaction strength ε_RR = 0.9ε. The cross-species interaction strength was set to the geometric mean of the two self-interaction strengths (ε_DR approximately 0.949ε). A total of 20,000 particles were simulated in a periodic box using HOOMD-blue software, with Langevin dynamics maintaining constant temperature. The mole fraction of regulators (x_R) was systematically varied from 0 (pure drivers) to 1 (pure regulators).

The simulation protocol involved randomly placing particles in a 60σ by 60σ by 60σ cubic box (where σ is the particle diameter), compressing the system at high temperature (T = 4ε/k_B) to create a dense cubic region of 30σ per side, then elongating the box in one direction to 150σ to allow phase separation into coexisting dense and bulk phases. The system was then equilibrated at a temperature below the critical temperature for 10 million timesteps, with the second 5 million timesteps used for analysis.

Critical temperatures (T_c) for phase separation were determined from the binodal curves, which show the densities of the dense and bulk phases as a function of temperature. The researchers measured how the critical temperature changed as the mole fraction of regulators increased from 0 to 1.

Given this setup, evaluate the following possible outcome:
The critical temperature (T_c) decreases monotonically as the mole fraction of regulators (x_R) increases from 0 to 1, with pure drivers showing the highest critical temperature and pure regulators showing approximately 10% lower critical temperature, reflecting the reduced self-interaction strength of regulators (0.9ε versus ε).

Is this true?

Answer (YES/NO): YES